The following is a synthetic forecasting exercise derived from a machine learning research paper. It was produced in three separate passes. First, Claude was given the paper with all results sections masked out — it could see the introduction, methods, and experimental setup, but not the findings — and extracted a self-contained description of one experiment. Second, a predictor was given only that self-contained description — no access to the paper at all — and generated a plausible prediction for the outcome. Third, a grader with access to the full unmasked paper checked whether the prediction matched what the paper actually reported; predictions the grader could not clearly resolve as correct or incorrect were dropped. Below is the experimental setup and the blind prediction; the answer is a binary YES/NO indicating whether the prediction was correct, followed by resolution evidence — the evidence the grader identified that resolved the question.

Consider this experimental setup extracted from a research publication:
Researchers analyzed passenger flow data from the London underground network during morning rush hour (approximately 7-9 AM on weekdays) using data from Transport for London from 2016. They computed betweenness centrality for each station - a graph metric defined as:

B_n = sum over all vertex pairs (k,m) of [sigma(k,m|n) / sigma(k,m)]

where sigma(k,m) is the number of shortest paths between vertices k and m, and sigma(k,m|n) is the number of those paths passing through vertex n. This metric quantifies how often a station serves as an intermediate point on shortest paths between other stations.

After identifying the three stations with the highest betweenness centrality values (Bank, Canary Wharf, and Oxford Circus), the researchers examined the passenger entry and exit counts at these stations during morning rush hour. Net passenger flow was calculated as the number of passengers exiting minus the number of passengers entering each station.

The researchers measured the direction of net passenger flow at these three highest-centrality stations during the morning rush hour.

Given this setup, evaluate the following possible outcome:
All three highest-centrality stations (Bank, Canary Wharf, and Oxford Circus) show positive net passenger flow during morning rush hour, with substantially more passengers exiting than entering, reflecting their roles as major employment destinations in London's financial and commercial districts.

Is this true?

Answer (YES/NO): YES